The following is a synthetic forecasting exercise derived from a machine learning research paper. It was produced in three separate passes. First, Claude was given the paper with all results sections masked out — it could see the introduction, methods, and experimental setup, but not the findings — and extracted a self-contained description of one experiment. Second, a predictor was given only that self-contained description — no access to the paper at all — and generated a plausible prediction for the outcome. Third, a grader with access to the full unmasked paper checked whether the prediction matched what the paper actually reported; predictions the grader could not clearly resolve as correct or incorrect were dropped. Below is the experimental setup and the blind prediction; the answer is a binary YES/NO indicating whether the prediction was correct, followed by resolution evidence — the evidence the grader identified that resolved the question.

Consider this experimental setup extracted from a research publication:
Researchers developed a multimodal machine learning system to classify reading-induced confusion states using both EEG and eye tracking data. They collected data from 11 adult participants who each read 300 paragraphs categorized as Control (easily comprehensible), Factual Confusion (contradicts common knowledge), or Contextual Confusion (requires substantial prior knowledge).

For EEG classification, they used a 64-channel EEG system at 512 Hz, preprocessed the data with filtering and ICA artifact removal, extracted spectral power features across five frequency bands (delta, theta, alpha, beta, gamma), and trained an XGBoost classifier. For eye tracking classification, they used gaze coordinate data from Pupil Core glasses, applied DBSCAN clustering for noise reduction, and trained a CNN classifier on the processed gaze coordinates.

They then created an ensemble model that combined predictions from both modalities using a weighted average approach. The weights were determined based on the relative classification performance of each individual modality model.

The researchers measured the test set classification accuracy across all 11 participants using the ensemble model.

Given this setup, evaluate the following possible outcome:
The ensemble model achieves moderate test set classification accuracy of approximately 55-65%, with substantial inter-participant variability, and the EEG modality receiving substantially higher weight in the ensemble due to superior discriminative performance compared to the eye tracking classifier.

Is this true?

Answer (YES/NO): NO